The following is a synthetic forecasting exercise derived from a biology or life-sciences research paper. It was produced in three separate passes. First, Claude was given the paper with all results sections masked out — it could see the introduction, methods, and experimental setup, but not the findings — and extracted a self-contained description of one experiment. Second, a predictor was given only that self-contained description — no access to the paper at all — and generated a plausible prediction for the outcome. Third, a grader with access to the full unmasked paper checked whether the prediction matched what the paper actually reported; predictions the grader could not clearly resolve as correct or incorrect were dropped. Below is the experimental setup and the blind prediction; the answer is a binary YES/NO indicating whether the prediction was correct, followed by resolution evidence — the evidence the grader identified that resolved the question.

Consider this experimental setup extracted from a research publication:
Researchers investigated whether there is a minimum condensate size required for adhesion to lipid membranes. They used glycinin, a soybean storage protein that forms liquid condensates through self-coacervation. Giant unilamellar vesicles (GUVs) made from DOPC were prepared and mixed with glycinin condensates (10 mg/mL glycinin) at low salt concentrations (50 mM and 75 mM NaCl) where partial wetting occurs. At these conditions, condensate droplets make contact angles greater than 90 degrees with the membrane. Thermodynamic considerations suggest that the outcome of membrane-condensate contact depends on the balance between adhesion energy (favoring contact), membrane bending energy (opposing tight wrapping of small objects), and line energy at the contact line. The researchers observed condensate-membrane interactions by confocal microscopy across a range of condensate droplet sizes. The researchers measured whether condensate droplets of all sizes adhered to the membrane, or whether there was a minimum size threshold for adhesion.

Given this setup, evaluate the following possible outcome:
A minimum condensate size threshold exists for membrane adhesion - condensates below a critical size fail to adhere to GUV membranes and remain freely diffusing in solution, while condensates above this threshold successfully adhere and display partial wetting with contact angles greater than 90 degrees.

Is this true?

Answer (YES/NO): YES